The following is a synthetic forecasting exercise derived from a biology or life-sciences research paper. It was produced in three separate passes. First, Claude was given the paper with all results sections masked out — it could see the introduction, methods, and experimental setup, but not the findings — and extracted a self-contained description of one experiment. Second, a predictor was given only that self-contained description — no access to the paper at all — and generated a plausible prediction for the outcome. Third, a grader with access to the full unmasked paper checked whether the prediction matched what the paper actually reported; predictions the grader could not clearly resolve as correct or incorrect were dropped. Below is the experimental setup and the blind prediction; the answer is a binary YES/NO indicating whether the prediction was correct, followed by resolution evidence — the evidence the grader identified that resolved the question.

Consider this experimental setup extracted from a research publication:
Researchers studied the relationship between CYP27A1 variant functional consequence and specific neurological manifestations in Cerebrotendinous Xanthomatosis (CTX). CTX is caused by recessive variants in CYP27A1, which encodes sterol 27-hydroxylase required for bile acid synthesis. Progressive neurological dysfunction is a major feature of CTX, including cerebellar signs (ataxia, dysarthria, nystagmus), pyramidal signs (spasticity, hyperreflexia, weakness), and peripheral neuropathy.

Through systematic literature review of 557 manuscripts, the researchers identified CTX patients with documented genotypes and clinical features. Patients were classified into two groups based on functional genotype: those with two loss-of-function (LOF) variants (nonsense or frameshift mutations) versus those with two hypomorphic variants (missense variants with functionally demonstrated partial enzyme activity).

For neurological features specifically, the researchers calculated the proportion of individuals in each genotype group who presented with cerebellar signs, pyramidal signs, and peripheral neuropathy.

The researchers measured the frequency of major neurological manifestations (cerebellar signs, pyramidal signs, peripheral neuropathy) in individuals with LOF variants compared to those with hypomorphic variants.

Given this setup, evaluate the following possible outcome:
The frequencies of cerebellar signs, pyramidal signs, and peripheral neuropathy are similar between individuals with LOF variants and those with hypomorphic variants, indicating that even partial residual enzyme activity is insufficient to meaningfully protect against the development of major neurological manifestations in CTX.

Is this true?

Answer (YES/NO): NO